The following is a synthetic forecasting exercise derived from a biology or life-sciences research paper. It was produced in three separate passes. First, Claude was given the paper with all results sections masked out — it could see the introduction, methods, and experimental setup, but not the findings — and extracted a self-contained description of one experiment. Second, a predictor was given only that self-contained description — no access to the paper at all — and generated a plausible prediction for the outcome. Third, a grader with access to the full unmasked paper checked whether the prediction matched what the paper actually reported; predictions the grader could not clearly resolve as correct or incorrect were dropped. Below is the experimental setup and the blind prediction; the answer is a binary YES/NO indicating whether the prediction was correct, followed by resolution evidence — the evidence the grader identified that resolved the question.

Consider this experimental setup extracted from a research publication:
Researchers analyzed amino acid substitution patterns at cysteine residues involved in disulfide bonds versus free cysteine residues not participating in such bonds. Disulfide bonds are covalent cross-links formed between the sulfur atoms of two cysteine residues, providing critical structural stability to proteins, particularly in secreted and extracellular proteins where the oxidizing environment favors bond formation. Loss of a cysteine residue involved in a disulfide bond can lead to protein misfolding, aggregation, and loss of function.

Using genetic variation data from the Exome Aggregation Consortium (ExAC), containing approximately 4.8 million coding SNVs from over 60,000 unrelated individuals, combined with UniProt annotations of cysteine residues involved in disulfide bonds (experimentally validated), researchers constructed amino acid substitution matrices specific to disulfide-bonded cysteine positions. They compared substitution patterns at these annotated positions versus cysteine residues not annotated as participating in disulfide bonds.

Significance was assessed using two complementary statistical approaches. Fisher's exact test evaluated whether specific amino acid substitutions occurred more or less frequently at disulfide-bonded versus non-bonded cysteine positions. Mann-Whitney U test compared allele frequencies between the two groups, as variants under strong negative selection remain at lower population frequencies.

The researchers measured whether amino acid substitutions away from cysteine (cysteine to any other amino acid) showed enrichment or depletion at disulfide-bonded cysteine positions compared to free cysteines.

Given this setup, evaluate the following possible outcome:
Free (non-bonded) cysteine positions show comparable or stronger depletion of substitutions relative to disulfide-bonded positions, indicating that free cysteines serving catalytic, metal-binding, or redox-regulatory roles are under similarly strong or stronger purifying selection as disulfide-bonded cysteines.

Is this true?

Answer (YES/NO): NO